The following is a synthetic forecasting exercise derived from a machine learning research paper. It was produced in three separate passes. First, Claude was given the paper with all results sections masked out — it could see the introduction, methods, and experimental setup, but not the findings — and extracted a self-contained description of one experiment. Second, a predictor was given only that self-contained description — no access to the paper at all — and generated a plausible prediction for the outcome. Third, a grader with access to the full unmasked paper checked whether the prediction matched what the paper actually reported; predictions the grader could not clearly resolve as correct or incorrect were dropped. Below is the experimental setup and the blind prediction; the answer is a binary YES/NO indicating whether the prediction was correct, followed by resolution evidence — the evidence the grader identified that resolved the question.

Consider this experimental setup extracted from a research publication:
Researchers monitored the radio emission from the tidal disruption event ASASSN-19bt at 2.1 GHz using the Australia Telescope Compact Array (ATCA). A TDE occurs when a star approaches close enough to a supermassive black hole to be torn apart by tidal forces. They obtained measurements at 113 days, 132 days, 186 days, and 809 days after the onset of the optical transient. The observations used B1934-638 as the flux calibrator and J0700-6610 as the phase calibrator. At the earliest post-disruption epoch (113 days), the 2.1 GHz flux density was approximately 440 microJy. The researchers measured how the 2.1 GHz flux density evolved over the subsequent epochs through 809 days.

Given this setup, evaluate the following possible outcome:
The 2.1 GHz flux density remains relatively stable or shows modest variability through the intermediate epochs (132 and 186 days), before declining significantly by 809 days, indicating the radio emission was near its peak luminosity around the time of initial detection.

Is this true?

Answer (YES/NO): NO